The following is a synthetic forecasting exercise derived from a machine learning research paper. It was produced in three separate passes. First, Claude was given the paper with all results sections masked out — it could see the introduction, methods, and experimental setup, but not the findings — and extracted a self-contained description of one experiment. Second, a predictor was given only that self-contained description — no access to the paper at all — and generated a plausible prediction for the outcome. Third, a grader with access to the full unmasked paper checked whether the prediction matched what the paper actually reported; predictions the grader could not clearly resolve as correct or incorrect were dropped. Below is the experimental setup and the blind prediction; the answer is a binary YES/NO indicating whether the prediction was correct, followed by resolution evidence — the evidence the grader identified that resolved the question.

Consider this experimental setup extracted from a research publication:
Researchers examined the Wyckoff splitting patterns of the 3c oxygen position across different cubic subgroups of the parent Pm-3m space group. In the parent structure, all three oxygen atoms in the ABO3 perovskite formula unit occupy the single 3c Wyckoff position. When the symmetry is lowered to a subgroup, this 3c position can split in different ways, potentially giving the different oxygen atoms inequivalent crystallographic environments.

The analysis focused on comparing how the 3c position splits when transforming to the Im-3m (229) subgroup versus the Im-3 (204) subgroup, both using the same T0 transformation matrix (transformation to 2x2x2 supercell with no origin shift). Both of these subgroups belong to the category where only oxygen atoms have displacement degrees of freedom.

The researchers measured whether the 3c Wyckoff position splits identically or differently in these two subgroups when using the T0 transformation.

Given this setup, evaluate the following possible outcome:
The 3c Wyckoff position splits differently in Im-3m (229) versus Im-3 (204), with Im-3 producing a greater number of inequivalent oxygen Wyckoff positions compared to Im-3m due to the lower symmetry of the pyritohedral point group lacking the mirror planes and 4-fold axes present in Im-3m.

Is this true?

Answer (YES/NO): NO